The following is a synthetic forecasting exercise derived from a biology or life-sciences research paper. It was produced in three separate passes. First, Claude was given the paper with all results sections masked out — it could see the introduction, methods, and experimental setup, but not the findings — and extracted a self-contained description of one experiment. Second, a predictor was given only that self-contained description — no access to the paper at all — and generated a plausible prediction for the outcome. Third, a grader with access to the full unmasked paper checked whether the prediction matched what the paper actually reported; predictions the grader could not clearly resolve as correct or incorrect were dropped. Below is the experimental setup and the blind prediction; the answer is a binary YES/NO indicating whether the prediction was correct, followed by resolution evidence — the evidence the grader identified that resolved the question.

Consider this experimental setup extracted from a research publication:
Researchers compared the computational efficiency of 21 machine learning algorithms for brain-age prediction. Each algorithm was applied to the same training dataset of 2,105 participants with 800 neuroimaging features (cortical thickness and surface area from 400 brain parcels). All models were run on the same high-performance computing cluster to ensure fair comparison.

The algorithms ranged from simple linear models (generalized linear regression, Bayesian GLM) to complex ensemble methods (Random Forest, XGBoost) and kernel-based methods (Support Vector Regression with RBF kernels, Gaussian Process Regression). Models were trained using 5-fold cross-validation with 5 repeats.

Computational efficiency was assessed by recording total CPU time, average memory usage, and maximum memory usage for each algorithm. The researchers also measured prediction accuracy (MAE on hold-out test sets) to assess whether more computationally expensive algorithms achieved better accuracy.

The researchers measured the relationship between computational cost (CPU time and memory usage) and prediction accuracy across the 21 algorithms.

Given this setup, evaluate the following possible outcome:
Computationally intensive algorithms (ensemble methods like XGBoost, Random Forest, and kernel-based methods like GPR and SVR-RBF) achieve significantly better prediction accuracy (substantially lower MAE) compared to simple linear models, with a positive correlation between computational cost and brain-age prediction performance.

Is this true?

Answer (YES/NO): NO